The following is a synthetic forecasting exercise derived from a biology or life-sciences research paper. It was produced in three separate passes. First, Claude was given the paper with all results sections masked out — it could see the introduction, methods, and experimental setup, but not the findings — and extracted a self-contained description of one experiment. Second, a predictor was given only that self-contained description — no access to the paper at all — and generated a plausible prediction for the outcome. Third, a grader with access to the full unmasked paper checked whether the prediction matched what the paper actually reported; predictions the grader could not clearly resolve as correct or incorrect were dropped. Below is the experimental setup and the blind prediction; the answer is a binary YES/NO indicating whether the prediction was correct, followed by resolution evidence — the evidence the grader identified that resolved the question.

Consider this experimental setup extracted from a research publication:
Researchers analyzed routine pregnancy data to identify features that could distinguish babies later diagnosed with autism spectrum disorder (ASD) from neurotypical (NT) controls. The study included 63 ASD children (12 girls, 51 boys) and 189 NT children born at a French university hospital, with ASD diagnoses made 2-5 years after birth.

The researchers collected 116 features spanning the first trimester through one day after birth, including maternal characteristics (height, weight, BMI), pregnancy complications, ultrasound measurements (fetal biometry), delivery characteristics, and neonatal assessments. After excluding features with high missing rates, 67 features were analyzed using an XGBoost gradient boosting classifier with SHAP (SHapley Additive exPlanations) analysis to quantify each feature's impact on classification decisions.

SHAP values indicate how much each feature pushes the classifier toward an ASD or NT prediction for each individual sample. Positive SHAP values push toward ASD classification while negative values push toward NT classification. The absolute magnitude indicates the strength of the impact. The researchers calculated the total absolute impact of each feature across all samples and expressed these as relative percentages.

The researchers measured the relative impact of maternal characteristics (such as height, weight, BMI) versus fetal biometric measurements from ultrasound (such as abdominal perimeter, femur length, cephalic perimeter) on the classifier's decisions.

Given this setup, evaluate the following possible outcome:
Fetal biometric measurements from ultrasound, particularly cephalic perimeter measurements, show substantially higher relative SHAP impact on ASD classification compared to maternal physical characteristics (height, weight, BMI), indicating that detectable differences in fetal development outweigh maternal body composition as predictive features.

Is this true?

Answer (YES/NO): YES